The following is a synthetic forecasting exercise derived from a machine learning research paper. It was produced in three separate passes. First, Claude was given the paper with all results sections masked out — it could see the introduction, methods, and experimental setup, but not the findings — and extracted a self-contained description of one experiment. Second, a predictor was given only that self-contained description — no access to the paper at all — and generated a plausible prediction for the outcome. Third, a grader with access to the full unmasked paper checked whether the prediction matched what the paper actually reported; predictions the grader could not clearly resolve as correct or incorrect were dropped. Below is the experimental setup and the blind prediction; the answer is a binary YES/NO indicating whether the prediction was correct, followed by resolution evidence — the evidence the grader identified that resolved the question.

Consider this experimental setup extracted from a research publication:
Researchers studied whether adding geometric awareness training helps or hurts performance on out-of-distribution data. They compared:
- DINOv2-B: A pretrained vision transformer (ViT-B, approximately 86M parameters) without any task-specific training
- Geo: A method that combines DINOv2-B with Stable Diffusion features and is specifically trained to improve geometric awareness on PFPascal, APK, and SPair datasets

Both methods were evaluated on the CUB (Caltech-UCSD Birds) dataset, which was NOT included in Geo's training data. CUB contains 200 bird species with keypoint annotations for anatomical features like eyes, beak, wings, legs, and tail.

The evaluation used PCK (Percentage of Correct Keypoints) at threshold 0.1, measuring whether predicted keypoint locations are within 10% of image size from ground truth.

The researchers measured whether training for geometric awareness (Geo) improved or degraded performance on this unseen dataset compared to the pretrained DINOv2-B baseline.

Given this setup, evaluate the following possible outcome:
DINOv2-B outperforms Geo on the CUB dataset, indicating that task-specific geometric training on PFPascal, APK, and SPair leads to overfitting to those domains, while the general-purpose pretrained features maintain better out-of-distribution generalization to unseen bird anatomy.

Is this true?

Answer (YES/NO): YES